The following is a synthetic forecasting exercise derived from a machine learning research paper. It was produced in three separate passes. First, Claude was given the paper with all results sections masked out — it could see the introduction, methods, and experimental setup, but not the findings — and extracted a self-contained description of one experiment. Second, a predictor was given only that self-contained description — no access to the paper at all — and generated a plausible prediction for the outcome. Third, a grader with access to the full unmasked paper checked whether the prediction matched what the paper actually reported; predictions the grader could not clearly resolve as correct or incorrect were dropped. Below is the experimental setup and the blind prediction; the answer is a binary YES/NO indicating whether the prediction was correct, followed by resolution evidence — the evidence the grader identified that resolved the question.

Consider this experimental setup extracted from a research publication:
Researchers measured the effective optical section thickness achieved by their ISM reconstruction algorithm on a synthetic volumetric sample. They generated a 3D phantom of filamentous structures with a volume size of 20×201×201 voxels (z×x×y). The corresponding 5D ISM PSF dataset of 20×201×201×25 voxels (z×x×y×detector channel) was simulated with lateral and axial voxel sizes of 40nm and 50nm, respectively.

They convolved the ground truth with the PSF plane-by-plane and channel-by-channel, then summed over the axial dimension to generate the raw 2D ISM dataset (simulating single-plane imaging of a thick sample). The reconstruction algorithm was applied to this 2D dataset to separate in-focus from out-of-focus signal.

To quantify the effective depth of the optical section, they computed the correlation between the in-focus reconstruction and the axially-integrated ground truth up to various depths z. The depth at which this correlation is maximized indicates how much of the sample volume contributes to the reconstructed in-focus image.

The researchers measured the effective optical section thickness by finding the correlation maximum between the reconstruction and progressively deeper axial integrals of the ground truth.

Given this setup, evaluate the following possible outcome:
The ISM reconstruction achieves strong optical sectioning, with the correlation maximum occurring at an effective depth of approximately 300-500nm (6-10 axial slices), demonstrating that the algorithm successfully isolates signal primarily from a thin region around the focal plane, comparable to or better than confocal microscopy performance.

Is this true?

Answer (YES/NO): YES